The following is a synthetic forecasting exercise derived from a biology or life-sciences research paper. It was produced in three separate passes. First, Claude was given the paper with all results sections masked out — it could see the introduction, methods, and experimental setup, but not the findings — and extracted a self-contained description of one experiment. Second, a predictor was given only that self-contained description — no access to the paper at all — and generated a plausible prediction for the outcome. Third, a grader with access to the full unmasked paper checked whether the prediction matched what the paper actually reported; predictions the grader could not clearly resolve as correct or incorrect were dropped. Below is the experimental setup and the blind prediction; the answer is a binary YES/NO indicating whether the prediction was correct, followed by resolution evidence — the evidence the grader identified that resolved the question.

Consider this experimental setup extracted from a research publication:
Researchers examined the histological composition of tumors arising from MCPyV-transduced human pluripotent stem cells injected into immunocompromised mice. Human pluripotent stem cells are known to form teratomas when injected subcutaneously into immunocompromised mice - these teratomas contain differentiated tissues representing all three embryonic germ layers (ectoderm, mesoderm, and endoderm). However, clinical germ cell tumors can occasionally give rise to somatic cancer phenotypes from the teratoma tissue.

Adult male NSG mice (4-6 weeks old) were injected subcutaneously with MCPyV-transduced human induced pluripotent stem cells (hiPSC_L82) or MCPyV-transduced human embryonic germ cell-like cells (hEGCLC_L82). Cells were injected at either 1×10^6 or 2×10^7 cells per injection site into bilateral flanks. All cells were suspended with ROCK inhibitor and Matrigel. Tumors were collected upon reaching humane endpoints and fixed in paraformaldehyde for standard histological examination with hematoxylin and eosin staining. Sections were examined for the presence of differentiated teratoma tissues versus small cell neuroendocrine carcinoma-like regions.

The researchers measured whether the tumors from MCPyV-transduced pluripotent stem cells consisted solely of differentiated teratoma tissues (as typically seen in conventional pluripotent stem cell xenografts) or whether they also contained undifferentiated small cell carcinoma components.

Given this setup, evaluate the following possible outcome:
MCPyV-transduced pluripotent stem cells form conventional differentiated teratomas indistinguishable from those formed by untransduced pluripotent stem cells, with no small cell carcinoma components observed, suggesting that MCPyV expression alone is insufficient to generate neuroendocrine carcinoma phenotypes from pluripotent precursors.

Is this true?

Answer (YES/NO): NO